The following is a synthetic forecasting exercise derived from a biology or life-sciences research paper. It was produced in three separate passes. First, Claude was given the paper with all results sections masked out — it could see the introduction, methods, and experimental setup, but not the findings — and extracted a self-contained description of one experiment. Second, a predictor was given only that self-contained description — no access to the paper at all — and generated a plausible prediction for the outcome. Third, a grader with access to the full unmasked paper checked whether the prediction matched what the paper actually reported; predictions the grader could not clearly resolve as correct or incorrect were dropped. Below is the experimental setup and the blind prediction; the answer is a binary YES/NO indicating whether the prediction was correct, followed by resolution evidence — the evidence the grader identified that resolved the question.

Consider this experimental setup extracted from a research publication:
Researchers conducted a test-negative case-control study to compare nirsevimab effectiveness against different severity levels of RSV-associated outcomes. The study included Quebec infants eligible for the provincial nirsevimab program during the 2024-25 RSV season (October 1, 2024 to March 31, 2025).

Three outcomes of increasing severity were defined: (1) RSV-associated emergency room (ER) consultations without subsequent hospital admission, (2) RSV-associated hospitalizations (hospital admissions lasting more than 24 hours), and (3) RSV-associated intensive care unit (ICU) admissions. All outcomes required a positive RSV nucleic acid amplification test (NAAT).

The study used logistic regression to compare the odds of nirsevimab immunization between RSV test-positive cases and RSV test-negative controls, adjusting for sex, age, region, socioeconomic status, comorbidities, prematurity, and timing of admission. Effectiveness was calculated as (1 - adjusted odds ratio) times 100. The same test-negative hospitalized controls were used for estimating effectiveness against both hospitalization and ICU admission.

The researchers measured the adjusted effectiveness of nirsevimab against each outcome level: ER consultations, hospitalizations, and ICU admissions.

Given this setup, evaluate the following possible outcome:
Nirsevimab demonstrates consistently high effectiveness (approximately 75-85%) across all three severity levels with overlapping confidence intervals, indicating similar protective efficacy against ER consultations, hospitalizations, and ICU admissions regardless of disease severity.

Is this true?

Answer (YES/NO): NO